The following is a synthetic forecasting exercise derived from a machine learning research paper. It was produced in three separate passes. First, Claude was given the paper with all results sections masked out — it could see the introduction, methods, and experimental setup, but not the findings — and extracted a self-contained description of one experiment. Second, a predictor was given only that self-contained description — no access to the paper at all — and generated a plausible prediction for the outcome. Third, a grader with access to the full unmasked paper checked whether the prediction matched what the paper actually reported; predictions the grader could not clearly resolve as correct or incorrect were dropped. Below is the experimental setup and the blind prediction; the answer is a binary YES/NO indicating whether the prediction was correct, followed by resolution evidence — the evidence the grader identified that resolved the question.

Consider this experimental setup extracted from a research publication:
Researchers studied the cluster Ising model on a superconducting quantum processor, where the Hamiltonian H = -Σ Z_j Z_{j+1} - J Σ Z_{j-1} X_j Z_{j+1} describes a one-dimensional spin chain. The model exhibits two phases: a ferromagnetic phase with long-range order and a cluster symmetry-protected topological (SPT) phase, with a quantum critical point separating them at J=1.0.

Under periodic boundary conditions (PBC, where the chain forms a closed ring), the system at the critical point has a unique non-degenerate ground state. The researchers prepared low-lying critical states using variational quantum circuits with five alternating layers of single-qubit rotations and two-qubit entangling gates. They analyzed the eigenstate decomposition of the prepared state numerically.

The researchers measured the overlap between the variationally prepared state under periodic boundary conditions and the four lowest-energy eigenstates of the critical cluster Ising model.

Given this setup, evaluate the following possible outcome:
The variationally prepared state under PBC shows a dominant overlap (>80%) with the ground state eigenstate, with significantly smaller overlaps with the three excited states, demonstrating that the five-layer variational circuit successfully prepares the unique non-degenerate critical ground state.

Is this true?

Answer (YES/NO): NO